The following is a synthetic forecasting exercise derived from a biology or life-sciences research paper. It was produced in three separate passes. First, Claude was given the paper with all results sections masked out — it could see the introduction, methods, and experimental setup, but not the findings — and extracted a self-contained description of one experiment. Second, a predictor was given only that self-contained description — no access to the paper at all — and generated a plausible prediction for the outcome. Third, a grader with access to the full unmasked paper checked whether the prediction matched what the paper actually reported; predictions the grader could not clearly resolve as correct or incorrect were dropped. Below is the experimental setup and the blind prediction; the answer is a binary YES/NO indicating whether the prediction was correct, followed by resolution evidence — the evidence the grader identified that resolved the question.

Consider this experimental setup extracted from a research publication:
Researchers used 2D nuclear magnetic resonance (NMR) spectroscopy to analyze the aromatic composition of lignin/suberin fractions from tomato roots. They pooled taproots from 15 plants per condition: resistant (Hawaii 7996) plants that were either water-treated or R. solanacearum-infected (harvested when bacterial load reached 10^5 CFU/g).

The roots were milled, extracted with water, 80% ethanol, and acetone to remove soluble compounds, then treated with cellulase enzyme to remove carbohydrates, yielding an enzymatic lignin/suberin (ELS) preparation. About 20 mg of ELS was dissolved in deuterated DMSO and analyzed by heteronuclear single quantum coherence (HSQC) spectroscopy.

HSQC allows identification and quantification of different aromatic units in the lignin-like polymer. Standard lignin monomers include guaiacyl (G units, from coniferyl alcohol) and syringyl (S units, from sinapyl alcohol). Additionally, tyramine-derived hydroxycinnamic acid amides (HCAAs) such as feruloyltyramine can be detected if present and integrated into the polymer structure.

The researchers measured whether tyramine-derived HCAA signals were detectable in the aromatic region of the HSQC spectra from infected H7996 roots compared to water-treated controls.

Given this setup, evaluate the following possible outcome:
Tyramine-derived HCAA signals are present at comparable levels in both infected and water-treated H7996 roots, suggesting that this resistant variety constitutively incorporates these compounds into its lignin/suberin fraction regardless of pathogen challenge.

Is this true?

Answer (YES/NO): NO